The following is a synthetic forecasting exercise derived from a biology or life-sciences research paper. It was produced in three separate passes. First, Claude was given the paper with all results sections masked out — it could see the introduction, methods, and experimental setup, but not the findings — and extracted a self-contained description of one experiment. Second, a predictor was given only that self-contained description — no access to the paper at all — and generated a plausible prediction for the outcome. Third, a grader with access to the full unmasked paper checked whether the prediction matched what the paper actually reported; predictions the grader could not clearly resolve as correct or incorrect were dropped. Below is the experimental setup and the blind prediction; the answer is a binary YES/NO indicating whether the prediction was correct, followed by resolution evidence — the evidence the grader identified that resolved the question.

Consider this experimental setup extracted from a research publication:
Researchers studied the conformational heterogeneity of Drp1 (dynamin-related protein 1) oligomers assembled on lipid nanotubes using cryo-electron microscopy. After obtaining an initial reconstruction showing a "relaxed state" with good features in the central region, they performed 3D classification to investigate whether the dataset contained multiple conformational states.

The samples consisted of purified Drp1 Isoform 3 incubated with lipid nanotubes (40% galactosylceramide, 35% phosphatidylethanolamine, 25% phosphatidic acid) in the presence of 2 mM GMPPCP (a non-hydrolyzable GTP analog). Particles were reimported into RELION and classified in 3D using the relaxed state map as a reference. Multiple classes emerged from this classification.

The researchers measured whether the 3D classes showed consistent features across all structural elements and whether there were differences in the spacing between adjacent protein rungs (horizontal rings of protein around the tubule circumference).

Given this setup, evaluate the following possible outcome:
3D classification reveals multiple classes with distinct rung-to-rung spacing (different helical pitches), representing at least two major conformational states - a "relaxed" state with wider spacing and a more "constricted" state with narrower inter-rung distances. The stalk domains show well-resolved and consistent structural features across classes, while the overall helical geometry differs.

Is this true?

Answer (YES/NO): YES